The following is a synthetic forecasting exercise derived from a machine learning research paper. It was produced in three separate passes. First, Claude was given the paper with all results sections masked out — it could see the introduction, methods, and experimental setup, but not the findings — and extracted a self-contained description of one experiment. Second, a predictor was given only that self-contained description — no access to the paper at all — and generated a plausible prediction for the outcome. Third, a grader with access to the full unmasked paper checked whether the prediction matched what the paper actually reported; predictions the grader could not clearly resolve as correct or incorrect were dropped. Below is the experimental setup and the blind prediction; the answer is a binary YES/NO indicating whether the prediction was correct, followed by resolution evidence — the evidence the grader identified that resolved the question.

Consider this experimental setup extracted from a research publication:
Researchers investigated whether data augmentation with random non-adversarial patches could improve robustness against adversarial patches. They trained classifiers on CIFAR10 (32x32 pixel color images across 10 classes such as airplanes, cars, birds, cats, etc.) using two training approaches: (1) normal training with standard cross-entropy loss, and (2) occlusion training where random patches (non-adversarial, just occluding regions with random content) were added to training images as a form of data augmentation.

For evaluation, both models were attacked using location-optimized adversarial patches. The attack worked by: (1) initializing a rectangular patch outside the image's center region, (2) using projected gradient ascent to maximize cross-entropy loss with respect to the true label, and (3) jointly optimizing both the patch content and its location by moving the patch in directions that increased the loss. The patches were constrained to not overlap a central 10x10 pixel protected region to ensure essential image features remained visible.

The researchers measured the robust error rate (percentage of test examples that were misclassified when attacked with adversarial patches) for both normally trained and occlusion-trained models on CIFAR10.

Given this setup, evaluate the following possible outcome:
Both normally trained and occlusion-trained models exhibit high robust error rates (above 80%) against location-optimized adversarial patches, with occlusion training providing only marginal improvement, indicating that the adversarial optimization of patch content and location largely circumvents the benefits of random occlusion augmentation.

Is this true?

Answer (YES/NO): YES